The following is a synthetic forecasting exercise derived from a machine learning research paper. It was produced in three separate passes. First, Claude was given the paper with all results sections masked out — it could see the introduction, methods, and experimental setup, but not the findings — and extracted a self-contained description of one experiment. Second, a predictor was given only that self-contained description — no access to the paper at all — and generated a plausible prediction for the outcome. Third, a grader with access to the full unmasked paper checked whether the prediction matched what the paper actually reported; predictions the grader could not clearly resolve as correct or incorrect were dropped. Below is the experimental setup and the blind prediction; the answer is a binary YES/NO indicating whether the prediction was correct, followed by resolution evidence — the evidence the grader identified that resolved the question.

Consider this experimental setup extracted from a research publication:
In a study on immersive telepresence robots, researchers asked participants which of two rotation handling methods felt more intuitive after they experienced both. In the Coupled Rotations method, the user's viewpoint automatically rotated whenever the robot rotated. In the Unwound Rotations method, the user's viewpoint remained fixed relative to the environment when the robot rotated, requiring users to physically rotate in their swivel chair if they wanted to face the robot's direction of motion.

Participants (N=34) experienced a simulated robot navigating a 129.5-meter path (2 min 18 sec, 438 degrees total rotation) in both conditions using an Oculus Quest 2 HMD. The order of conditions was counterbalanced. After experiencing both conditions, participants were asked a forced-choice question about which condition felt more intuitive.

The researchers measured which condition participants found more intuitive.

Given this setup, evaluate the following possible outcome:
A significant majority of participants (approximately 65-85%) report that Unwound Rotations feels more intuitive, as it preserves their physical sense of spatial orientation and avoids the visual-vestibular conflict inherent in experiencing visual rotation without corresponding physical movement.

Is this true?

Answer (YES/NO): YES